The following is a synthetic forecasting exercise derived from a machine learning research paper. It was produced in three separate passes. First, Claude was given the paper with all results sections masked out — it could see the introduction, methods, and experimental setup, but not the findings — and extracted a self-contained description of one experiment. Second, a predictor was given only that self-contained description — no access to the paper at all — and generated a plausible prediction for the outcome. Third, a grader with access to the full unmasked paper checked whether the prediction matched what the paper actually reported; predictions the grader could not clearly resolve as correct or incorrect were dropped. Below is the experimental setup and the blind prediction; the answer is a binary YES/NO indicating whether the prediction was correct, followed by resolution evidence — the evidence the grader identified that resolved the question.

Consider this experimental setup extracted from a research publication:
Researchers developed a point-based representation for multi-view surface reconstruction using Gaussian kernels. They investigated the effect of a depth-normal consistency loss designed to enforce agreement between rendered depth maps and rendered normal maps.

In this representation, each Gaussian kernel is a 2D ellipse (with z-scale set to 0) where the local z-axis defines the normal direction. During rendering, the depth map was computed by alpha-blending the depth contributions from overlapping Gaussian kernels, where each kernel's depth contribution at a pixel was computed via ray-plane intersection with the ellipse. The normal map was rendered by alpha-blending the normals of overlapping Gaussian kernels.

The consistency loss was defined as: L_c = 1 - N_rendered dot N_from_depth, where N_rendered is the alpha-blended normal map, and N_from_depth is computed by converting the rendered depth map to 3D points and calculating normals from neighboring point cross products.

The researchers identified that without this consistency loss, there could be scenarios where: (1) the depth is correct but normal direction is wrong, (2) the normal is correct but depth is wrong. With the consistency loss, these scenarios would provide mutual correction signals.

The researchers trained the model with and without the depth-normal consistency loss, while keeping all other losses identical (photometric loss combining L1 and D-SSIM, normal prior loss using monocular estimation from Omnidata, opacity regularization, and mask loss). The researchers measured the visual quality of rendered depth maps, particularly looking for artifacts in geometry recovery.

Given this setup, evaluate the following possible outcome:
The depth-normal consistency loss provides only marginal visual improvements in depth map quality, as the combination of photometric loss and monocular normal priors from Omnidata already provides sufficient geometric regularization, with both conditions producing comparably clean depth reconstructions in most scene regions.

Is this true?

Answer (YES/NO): NO